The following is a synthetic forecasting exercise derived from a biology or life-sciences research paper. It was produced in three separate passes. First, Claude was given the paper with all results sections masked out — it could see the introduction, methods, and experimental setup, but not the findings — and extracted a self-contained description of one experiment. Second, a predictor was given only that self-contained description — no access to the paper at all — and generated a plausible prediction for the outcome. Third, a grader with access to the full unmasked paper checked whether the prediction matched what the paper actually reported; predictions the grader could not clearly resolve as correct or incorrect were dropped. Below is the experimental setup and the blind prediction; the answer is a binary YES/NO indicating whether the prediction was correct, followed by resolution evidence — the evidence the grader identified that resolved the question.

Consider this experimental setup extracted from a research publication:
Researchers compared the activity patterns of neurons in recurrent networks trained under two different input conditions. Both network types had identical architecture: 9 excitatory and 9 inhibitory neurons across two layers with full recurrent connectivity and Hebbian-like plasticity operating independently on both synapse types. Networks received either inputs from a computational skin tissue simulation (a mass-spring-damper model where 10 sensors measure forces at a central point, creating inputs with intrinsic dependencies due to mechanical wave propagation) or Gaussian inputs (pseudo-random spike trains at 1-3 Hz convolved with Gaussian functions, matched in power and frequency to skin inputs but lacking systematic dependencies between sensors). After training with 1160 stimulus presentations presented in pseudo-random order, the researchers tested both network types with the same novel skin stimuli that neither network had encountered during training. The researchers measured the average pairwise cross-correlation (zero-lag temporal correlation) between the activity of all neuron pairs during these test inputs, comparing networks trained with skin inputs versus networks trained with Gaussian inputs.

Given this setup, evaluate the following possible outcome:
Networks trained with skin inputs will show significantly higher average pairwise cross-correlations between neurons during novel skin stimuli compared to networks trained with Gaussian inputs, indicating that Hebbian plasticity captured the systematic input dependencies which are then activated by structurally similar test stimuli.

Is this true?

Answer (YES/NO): NO